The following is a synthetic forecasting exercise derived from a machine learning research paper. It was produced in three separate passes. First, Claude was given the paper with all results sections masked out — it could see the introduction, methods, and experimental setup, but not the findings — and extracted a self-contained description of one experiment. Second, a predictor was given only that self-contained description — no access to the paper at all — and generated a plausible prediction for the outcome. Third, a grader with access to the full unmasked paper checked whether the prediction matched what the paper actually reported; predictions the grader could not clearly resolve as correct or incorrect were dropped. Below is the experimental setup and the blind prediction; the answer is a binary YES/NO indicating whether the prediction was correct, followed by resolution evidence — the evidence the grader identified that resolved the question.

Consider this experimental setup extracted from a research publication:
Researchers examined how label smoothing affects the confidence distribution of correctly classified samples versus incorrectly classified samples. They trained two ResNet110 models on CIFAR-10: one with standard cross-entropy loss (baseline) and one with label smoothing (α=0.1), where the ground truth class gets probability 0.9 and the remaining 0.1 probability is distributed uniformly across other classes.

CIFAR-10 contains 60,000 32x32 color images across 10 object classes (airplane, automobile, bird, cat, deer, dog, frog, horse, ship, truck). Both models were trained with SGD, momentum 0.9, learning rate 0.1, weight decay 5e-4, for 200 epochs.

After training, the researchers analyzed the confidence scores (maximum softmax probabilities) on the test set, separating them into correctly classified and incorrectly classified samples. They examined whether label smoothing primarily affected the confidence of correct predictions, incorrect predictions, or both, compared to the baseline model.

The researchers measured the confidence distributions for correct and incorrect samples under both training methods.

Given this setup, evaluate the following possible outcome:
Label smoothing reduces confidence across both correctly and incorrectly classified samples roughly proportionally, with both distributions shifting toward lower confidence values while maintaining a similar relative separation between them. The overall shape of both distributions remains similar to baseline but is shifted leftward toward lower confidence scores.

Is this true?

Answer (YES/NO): NO